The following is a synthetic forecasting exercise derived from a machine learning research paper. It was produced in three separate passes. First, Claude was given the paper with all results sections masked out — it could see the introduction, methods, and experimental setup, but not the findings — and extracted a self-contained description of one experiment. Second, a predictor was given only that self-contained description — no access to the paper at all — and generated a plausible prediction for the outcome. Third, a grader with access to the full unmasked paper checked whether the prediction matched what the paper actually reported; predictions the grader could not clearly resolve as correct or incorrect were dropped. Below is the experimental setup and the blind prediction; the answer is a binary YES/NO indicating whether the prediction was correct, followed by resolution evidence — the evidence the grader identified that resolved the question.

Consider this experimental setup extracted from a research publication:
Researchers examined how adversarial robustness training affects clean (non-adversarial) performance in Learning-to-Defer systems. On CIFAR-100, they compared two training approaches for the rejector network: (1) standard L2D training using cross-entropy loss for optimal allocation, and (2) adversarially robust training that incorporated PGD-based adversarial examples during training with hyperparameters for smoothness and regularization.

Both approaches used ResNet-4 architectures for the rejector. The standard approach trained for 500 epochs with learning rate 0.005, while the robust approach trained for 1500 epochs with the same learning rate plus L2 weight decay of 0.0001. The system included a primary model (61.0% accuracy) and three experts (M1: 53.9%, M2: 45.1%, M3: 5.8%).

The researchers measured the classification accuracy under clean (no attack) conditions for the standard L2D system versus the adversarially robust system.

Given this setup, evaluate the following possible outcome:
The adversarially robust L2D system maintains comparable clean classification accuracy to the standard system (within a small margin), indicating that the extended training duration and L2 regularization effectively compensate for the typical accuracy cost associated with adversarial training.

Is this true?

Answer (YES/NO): NO